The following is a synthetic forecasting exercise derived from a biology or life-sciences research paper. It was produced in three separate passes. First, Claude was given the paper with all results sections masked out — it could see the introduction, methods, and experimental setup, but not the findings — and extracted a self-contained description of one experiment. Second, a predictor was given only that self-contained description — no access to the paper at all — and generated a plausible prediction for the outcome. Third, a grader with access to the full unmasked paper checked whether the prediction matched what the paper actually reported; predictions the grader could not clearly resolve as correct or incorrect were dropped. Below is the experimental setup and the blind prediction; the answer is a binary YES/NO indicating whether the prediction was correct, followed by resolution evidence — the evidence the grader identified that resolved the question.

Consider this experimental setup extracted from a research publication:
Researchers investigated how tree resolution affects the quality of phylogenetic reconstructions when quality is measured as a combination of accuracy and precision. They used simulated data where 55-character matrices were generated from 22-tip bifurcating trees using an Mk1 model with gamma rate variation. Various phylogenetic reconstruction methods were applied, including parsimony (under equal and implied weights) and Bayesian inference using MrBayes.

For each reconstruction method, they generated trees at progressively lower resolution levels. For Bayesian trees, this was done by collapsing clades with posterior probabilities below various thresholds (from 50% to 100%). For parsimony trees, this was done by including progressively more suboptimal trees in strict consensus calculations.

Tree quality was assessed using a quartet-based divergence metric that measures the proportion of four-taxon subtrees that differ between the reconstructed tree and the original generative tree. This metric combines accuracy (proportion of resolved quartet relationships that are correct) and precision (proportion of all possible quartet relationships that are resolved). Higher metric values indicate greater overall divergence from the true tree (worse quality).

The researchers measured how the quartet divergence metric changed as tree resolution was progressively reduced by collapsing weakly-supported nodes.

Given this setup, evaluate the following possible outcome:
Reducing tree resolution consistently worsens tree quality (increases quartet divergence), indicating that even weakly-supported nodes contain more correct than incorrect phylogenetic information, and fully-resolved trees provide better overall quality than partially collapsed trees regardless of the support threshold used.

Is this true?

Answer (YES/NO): NO